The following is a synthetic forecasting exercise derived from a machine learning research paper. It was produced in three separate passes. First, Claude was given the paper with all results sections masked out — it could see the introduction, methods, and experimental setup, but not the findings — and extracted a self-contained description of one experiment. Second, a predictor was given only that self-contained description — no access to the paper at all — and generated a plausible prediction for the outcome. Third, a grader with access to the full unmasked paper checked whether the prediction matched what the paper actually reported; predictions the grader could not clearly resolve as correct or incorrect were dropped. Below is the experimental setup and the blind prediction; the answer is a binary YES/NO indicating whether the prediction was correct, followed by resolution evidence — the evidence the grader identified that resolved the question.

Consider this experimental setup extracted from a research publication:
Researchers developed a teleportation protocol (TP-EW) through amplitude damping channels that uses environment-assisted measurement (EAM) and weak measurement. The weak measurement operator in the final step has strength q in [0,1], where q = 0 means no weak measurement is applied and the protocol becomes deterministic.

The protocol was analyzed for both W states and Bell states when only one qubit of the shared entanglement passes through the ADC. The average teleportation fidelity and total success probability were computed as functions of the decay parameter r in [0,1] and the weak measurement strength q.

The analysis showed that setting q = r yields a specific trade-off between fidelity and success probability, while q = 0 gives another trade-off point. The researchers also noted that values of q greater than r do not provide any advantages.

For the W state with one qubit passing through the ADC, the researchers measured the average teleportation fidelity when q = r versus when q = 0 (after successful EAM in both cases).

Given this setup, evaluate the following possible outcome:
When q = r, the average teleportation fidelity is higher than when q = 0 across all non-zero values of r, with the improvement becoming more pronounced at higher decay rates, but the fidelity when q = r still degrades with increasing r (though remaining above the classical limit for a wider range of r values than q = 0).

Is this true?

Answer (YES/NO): NO